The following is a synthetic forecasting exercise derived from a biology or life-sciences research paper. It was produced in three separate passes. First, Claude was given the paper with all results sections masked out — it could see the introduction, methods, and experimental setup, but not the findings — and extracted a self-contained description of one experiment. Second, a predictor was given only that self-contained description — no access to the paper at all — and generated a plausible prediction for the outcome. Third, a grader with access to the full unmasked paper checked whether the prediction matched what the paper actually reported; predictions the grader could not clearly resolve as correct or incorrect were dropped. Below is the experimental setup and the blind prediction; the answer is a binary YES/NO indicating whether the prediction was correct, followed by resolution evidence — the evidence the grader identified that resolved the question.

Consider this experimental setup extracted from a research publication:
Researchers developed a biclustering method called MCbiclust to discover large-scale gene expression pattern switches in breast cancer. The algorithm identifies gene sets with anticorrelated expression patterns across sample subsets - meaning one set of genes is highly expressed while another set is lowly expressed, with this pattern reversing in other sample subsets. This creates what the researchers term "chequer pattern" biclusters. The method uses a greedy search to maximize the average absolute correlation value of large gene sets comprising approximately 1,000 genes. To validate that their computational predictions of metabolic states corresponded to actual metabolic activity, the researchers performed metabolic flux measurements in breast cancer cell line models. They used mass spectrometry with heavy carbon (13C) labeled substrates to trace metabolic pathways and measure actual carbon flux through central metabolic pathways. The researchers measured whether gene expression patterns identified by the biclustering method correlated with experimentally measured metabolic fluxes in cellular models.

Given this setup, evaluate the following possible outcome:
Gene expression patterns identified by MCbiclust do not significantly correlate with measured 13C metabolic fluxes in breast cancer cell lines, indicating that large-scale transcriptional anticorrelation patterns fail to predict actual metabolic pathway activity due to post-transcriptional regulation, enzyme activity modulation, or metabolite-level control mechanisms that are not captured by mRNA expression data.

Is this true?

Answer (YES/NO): NO